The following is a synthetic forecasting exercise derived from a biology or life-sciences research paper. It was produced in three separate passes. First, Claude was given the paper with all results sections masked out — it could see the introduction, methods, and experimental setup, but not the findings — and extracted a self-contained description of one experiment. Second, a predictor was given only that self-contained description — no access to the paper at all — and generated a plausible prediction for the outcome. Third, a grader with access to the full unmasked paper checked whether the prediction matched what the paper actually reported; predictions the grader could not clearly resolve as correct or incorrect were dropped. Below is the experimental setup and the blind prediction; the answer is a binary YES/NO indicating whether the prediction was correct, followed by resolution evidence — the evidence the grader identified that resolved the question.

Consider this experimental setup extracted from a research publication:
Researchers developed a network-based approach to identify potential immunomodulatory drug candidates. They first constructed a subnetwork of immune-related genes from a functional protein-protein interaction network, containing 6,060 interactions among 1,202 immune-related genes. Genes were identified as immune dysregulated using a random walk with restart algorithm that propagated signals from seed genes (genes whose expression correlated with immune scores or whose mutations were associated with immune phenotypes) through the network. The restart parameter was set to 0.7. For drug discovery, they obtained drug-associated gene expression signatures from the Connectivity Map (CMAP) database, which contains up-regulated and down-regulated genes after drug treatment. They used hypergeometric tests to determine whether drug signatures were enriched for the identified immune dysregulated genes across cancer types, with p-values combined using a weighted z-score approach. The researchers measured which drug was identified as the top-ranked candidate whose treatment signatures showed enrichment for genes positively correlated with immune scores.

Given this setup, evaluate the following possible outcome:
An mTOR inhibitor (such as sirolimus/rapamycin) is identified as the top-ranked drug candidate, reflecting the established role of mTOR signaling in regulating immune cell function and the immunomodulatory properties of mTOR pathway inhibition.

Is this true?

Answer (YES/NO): NO